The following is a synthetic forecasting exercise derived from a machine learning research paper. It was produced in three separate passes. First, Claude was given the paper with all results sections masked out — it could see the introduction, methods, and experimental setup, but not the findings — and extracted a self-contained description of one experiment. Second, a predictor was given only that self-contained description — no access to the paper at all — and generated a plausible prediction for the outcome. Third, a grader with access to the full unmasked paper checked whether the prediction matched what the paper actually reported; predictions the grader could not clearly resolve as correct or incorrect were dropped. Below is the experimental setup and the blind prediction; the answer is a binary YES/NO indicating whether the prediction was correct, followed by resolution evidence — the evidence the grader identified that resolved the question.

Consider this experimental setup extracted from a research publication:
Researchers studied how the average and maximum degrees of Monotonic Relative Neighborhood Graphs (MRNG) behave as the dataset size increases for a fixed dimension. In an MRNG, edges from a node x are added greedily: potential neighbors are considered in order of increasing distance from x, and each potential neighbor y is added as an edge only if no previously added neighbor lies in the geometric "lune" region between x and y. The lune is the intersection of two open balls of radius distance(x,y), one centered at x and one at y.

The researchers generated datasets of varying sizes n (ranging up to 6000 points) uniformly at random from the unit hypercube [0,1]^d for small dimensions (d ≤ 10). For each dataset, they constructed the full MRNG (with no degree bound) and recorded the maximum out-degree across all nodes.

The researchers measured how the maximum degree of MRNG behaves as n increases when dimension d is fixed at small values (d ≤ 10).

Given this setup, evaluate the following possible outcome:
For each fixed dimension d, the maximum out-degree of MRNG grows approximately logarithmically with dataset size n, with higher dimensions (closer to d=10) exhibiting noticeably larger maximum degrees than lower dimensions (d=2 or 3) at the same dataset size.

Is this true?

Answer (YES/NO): NO